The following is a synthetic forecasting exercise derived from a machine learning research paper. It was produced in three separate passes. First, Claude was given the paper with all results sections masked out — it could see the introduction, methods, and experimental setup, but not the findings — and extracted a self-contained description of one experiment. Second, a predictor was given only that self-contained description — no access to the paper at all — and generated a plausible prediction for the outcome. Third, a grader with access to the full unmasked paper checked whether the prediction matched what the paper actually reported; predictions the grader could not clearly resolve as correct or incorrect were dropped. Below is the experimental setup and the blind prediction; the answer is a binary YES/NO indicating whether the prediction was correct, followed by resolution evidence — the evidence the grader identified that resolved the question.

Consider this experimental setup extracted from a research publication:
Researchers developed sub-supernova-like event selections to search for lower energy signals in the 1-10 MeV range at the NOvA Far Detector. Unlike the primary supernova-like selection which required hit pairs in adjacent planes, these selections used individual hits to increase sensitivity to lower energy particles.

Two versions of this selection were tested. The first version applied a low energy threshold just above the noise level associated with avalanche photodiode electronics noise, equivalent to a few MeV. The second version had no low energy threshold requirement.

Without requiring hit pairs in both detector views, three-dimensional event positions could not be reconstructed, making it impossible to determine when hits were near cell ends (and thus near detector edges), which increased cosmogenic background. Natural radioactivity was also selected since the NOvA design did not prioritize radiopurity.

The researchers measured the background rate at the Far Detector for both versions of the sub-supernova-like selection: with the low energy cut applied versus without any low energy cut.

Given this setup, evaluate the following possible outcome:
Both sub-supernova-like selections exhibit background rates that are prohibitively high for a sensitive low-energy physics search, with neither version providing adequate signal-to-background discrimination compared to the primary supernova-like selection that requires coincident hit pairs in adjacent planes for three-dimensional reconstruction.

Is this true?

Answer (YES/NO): NO